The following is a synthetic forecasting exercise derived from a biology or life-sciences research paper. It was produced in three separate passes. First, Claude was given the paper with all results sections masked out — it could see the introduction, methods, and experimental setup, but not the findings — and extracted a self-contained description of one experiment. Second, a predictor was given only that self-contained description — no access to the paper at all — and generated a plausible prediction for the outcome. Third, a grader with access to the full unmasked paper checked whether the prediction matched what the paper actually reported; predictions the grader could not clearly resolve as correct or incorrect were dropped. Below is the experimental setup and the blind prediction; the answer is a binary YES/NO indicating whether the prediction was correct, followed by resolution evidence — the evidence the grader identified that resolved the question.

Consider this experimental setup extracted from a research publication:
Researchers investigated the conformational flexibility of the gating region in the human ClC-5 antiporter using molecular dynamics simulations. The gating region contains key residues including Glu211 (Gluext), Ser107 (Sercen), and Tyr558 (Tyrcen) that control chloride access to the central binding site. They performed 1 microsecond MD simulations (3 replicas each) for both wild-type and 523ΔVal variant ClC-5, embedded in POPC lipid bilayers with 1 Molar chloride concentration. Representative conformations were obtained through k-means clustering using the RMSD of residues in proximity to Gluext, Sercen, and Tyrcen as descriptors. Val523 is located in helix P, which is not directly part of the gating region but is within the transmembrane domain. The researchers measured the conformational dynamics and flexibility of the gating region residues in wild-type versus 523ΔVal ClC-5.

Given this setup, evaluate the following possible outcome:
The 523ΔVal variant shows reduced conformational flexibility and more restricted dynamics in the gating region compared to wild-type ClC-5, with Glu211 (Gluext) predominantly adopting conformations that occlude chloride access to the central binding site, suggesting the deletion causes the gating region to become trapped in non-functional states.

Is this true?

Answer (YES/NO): NO